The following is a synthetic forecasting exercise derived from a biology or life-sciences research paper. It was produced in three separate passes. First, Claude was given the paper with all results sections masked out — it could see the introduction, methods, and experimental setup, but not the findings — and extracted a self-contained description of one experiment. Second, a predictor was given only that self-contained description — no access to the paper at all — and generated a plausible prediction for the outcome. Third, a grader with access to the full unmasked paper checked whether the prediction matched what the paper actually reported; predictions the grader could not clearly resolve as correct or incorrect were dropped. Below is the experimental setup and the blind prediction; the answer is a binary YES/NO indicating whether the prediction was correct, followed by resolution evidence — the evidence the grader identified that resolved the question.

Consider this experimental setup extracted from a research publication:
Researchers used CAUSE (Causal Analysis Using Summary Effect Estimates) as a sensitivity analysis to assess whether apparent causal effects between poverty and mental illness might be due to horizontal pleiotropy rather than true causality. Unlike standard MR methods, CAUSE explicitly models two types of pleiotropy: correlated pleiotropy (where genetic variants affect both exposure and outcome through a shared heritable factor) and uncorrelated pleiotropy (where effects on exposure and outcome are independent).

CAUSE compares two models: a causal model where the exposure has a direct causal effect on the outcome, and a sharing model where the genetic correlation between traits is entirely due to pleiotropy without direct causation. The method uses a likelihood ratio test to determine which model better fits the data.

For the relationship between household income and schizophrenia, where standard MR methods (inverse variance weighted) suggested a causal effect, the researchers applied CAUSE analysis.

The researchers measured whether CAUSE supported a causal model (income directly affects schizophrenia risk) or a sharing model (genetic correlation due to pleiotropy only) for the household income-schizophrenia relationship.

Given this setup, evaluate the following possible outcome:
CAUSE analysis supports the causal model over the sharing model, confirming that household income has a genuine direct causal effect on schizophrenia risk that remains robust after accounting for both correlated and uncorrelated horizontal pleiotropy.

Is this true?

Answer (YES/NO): NO